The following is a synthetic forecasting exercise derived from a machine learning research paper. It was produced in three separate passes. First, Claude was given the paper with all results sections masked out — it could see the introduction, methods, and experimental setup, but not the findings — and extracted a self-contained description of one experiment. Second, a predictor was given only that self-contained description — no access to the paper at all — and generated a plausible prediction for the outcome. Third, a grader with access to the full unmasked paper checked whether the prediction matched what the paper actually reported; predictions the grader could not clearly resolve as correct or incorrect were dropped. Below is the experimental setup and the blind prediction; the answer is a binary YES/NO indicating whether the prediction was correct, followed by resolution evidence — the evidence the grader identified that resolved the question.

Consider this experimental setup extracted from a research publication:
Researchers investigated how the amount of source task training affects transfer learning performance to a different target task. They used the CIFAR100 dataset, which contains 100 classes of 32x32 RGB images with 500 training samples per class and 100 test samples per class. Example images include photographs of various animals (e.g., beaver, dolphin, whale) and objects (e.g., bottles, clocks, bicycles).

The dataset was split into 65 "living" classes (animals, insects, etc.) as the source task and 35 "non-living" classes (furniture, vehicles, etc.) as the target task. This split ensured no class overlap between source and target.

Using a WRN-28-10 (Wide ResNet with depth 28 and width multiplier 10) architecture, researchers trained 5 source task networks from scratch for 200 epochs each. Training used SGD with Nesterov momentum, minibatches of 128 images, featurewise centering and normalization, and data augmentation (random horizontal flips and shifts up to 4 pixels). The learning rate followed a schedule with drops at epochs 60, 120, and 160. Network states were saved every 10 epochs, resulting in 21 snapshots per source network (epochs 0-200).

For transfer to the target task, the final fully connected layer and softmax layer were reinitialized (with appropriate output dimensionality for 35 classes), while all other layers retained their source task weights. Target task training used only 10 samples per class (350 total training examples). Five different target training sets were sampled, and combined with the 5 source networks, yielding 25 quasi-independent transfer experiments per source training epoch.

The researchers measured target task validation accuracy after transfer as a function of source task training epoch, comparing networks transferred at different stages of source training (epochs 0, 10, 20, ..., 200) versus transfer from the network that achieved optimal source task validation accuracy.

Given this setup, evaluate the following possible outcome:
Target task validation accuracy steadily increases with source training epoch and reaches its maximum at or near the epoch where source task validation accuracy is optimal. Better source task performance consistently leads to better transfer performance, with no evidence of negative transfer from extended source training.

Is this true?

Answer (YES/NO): NO